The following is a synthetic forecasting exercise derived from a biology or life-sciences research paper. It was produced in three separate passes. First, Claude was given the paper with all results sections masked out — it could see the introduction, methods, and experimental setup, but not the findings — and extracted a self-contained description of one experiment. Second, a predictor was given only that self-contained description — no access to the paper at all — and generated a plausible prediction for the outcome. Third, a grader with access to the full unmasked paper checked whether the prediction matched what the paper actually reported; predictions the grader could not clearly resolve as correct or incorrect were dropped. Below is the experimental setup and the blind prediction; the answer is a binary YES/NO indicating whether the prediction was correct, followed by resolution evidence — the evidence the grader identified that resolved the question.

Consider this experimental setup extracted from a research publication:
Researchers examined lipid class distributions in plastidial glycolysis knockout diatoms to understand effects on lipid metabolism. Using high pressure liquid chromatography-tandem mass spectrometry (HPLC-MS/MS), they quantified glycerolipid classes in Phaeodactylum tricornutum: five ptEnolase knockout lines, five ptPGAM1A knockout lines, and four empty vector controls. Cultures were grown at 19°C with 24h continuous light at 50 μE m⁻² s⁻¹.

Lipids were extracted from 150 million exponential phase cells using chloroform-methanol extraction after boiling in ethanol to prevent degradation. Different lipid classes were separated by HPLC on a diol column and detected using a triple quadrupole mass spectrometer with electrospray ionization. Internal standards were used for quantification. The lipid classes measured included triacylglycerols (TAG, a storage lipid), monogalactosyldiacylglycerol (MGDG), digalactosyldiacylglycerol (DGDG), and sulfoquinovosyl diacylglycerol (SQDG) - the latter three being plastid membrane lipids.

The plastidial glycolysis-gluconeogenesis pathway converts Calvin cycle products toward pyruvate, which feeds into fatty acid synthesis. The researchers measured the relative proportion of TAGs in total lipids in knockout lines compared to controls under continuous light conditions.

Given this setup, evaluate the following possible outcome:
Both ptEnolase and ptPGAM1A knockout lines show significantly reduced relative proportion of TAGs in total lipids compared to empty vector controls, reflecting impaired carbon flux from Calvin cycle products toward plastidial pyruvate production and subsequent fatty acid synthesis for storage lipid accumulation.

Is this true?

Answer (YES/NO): YES